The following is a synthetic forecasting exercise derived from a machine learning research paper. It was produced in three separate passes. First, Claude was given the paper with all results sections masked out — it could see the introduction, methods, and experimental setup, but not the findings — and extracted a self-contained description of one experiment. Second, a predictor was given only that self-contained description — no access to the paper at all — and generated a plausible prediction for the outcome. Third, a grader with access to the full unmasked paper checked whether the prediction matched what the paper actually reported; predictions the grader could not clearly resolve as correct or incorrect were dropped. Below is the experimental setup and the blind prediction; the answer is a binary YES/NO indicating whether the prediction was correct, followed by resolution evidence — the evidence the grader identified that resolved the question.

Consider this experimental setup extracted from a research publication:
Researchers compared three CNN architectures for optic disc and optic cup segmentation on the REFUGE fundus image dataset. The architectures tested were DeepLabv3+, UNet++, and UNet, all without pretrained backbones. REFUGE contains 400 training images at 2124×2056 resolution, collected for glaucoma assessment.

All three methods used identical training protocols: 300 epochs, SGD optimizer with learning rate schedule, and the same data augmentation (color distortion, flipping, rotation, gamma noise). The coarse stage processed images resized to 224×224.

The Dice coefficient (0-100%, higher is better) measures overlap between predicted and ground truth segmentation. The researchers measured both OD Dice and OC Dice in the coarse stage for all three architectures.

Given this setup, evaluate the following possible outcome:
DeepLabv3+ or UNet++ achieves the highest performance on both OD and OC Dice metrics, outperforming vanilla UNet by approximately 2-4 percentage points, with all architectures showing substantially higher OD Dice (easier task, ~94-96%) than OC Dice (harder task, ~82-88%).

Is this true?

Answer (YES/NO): NO